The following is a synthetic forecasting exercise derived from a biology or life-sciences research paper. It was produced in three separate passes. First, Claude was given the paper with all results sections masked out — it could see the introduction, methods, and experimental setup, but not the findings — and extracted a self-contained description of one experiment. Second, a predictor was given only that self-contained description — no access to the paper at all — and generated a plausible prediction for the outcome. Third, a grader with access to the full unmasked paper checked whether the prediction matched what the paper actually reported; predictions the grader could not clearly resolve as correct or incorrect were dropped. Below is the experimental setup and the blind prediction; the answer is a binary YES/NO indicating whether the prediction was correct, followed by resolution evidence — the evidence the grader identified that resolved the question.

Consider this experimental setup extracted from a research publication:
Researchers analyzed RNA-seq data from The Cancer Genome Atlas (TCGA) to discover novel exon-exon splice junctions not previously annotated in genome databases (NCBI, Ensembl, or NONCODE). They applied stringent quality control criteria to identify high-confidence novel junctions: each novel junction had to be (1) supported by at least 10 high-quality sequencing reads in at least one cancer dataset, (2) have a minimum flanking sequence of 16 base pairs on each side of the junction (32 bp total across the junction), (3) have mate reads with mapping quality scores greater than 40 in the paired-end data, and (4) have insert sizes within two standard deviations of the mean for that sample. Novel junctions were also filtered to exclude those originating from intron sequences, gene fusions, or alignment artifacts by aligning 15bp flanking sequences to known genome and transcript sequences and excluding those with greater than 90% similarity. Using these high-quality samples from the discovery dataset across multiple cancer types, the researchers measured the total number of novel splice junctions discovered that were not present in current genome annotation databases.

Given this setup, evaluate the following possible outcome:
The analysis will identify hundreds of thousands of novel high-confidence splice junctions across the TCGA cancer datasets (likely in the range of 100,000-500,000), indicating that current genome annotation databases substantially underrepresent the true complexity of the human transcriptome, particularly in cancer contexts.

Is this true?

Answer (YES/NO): YES